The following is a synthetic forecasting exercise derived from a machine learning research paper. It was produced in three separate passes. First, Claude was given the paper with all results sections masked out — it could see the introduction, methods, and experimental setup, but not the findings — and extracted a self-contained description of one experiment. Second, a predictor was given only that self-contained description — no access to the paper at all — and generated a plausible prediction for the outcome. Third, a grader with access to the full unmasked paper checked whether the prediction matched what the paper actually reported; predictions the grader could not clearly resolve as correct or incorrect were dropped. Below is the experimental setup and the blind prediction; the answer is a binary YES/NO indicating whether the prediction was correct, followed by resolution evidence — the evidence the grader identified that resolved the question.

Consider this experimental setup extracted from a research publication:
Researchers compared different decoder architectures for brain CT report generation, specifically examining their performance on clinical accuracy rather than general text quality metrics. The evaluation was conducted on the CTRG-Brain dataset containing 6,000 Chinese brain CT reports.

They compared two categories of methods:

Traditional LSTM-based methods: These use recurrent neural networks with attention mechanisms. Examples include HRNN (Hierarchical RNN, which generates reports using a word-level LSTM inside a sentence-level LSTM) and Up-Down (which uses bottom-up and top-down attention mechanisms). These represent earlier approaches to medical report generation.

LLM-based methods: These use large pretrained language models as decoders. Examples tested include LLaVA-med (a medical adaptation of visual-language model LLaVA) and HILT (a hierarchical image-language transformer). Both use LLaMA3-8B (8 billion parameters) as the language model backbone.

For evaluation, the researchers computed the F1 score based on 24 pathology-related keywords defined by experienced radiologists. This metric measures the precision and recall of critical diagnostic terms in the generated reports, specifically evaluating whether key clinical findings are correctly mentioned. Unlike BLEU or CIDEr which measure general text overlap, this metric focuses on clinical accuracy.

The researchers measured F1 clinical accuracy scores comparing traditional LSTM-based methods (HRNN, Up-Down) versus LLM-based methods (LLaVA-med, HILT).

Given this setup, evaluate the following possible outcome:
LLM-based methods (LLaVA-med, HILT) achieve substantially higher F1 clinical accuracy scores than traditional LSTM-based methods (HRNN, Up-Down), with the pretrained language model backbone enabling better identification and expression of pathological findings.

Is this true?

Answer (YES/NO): NO